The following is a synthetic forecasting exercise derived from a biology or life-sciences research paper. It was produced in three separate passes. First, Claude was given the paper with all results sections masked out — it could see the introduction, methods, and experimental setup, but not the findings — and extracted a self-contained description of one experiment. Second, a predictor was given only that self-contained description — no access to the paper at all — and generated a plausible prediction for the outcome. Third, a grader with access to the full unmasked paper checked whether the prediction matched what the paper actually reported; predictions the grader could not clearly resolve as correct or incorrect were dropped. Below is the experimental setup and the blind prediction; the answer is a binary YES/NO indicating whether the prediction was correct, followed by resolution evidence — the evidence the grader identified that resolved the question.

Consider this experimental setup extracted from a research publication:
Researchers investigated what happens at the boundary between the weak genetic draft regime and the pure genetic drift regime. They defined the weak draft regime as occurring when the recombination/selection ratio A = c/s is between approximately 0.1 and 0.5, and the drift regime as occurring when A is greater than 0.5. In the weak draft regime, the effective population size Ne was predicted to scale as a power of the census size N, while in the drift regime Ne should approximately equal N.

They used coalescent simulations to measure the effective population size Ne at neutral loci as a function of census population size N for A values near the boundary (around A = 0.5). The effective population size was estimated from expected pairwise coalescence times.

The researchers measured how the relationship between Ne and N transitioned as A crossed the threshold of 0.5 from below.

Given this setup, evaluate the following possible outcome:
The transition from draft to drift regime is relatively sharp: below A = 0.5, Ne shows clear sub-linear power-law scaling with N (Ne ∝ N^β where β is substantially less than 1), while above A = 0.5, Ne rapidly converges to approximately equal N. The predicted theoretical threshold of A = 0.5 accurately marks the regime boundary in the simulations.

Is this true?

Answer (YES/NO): NO